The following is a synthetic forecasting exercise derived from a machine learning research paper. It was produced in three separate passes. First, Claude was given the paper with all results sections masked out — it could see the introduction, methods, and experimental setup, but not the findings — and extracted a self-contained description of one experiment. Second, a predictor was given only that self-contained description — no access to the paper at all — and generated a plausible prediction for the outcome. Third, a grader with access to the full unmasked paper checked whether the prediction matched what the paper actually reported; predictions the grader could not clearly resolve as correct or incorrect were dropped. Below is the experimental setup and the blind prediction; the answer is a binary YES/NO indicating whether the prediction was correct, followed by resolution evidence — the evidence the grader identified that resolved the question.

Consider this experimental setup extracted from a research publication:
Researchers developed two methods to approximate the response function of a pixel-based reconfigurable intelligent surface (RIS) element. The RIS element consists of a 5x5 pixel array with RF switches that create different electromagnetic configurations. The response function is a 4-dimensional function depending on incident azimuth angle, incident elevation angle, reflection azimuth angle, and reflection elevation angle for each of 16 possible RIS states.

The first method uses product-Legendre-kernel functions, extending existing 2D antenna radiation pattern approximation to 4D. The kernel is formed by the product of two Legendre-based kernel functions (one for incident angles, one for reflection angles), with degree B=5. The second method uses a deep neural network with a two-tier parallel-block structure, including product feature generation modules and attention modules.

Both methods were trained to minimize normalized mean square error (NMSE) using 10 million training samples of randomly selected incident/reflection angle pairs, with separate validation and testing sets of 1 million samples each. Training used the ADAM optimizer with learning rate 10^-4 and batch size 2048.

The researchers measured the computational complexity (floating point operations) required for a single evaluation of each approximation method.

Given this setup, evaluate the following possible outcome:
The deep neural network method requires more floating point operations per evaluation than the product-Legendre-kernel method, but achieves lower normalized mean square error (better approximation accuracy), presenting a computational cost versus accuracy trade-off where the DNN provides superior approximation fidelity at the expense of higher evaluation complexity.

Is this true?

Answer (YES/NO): NO